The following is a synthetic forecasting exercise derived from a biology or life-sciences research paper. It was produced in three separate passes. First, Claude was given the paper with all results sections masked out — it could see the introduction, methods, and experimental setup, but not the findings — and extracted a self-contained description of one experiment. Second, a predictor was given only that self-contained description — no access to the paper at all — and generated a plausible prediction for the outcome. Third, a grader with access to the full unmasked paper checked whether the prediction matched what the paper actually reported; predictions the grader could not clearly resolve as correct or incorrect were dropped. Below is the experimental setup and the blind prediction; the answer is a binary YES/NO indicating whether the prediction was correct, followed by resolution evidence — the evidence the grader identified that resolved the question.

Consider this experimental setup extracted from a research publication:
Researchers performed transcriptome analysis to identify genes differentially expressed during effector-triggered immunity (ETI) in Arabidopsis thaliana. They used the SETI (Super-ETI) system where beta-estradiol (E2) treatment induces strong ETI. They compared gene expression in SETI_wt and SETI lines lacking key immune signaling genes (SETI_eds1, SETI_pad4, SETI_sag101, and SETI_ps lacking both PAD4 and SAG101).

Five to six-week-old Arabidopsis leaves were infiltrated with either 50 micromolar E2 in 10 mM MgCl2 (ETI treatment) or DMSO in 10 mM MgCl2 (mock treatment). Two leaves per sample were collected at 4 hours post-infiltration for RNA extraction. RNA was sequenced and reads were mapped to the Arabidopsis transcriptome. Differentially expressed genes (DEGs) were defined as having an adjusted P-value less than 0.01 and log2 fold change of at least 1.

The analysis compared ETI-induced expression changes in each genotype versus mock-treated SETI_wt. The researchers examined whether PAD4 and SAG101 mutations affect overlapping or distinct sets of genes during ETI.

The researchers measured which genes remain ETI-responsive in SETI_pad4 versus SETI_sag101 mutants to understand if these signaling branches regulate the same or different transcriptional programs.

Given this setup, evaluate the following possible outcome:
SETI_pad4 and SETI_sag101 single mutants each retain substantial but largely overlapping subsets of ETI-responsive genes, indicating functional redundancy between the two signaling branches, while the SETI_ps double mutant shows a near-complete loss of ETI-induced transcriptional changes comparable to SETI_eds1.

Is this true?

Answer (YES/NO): NO